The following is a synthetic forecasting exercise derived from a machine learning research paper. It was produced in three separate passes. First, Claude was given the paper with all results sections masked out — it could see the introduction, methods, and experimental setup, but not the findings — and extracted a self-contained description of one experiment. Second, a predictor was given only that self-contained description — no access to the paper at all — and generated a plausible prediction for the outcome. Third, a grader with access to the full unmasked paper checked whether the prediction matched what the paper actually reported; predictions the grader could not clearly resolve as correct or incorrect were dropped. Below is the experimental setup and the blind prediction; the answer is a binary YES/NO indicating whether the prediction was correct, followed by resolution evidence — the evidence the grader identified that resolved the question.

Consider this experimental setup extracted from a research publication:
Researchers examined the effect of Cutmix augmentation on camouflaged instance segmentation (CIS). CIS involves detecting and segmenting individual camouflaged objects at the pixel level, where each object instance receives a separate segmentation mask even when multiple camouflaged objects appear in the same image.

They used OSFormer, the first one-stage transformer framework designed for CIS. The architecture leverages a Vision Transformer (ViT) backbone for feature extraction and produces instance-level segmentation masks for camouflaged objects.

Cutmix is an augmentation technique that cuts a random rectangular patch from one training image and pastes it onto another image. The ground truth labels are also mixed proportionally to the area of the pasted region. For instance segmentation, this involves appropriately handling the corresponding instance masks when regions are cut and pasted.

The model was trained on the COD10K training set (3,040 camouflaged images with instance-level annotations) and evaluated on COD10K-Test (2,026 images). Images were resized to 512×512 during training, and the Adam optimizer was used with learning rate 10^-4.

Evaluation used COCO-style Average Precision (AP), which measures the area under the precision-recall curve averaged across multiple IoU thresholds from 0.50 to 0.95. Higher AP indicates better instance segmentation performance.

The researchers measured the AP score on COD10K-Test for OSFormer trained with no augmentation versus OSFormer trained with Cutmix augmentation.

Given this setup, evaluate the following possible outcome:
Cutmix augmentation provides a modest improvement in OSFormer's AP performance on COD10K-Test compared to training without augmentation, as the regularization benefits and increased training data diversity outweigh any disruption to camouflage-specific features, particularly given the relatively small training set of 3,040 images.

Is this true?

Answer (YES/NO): NO